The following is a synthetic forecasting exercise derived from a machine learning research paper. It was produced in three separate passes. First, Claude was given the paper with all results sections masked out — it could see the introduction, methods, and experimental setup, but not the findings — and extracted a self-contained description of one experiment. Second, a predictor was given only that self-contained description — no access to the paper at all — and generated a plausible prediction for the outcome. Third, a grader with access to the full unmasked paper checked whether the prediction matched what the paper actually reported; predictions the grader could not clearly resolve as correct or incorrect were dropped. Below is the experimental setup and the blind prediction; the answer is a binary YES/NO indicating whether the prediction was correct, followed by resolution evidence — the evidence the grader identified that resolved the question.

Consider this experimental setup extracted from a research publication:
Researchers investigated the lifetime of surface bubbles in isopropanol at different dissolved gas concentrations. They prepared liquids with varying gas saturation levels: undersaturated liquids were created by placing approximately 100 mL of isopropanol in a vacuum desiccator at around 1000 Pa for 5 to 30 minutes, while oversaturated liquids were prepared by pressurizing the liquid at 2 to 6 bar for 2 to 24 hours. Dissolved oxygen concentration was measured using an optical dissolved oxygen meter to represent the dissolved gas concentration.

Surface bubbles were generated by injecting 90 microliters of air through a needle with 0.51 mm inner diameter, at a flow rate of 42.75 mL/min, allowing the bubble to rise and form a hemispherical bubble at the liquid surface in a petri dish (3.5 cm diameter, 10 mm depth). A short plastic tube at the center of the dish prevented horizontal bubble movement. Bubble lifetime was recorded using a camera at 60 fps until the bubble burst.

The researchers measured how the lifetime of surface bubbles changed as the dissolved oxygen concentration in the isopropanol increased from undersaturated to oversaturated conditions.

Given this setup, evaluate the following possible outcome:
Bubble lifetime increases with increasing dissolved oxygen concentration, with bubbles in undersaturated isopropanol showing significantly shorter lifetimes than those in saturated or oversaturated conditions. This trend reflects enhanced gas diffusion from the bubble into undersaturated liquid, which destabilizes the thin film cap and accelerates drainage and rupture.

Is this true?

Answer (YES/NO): NO